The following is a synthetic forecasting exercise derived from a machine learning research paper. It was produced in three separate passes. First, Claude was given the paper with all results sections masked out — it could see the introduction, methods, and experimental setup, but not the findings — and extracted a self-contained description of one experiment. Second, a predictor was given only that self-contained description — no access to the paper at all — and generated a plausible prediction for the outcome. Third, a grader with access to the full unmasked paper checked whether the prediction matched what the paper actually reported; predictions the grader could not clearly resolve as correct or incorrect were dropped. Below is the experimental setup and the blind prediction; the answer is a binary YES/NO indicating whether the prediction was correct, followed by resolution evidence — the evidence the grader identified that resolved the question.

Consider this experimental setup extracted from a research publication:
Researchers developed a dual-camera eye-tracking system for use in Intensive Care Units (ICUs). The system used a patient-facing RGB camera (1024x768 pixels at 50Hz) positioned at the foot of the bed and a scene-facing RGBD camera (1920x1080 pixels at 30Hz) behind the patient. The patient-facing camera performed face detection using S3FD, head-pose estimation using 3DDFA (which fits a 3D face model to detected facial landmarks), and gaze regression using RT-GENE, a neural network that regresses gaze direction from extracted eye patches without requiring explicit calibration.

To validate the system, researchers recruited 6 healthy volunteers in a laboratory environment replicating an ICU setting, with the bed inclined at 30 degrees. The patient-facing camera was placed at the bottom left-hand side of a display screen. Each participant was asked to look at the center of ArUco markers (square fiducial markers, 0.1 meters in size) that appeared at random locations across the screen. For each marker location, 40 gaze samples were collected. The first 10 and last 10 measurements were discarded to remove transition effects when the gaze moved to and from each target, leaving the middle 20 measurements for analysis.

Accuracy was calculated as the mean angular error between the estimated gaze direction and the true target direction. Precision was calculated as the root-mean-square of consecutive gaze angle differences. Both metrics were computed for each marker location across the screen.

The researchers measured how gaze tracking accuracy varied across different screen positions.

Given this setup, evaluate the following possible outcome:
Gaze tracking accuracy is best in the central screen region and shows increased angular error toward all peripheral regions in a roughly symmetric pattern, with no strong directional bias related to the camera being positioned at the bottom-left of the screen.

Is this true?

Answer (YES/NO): NO